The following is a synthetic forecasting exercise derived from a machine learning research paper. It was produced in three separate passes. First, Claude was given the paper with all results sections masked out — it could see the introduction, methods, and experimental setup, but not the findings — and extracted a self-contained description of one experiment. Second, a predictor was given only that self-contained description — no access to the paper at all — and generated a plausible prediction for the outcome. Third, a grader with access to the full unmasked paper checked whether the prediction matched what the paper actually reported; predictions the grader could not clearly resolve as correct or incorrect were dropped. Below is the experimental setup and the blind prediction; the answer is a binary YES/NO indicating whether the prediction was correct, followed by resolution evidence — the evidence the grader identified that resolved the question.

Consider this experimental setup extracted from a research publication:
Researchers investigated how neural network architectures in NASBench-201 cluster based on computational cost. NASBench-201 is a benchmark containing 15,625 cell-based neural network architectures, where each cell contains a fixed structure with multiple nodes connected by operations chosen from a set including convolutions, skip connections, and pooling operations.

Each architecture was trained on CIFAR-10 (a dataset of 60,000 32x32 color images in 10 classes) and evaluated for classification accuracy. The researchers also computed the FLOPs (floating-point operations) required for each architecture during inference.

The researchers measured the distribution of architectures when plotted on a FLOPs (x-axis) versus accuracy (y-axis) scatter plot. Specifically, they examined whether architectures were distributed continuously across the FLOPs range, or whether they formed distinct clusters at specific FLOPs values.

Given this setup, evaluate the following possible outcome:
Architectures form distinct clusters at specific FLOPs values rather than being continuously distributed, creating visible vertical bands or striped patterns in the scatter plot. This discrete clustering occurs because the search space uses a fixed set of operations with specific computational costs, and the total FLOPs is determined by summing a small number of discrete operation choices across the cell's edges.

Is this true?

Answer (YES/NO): YES